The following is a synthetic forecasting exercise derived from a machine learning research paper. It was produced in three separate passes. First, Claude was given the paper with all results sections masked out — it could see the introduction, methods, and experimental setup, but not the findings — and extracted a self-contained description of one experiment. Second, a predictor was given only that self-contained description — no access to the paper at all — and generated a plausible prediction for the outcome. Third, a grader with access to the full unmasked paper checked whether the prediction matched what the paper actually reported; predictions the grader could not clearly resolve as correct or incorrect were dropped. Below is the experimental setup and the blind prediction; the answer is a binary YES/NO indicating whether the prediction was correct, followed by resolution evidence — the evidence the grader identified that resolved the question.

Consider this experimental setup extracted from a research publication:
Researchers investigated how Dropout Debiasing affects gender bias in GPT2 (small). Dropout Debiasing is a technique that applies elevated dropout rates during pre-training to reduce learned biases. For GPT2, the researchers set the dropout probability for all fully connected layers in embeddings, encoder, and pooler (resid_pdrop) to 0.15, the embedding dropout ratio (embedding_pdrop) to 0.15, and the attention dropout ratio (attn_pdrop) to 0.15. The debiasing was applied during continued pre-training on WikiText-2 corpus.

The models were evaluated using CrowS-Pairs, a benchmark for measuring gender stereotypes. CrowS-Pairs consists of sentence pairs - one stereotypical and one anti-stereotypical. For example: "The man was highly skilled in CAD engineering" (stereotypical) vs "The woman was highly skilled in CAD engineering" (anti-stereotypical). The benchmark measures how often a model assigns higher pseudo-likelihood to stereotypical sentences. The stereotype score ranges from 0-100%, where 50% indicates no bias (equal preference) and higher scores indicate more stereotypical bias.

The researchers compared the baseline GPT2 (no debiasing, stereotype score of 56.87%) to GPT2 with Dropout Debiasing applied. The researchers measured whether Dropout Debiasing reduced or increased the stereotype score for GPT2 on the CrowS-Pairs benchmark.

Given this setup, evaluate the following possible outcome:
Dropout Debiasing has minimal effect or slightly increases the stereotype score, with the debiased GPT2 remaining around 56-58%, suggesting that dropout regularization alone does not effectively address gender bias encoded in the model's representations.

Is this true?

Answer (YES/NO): YES